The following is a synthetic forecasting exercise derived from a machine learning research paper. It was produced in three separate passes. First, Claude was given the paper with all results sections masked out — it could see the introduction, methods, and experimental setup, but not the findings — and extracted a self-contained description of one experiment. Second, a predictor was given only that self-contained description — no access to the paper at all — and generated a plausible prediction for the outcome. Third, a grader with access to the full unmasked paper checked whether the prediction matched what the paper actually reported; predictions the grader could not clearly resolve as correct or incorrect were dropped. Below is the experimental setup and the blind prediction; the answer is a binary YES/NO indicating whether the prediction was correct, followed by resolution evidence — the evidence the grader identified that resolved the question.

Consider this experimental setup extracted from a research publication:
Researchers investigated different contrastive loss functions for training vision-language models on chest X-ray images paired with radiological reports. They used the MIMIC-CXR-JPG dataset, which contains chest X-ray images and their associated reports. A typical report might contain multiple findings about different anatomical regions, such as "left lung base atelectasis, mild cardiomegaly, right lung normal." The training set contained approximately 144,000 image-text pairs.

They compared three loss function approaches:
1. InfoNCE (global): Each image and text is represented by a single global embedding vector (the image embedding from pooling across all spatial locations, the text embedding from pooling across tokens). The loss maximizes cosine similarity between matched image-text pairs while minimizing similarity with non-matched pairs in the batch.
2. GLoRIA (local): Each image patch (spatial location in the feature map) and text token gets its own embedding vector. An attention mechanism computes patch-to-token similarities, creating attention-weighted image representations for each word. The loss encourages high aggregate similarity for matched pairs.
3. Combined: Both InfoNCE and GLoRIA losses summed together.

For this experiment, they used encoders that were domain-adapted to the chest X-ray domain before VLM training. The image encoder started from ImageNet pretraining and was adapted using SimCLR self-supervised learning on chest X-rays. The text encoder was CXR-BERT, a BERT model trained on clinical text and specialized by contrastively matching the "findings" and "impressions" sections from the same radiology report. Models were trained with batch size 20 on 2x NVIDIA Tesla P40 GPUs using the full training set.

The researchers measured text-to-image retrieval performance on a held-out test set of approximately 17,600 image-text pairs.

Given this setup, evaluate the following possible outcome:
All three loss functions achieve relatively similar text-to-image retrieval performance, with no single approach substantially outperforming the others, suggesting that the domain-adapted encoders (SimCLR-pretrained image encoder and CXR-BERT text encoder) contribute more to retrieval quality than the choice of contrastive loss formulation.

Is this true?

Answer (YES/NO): NO